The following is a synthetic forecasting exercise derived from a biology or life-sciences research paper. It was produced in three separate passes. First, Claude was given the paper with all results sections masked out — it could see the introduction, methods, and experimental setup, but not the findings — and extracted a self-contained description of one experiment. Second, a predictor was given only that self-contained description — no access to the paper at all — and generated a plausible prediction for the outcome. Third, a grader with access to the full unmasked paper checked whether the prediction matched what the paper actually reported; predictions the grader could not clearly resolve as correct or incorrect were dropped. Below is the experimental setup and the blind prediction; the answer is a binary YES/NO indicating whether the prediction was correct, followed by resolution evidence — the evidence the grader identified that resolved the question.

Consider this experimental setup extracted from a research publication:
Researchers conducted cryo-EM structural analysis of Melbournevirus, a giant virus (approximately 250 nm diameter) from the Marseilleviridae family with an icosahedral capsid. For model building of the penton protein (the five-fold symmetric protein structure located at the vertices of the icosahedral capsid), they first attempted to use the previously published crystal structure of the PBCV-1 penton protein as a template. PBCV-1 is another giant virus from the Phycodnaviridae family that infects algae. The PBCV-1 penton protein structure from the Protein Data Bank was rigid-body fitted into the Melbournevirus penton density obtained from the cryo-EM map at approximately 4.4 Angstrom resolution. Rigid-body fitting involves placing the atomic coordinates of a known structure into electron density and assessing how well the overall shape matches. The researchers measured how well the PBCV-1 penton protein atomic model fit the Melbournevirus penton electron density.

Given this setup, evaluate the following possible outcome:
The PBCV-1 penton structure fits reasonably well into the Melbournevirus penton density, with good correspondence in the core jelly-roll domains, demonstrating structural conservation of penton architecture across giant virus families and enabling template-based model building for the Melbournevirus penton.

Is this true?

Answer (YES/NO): NO